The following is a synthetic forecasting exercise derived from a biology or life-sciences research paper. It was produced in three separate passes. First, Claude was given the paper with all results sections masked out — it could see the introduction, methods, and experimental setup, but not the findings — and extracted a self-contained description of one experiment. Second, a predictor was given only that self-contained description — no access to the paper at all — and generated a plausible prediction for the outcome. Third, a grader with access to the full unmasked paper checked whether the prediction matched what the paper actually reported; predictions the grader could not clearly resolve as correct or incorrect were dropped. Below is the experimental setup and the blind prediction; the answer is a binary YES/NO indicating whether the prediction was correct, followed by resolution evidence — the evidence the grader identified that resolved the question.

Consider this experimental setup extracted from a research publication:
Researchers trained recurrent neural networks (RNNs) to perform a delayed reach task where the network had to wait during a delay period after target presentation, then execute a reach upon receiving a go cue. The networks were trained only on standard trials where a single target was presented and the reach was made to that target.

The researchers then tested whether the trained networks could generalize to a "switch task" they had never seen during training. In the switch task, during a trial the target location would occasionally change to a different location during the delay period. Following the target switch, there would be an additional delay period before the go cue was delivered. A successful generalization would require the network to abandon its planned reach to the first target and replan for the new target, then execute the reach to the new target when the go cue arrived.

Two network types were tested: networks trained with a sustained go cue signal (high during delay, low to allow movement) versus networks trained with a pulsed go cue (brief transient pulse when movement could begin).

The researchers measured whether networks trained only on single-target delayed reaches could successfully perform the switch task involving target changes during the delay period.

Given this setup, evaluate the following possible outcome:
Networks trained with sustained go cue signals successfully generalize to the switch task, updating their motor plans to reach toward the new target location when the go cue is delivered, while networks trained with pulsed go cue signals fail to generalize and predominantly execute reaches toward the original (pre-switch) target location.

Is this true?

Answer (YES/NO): NO